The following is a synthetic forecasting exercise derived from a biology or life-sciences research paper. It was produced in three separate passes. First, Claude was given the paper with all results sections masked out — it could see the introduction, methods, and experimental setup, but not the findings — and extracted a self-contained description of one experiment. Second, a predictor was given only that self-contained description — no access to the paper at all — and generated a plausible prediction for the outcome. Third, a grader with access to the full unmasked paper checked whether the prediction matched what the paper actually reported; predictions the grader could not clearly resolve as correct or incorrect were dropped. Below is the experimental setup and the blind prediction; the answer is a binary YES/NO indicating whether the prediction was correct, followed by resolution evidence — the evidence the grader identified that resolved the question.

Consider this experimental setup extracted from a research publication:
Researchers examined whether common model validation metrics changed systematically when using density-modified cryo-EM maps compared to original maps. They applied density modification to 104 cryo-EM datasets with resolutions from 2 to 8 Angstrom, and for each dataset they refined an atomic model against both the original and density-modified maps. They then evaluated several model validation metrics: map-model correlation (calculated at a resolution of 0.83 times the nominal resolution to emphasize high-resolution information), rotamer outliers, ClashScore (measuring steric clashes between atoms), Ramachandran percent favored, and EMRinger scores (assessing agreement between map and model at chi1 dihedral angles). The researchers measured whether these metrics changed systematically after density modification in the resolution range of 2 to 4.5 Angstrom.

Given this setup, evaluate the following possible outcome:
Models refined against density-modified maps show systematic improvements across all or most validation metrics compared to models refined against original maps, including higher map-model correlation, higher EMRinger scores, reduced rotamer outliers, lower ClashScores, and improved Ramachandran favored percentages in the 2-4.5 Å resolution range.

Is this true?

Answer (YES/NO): NO